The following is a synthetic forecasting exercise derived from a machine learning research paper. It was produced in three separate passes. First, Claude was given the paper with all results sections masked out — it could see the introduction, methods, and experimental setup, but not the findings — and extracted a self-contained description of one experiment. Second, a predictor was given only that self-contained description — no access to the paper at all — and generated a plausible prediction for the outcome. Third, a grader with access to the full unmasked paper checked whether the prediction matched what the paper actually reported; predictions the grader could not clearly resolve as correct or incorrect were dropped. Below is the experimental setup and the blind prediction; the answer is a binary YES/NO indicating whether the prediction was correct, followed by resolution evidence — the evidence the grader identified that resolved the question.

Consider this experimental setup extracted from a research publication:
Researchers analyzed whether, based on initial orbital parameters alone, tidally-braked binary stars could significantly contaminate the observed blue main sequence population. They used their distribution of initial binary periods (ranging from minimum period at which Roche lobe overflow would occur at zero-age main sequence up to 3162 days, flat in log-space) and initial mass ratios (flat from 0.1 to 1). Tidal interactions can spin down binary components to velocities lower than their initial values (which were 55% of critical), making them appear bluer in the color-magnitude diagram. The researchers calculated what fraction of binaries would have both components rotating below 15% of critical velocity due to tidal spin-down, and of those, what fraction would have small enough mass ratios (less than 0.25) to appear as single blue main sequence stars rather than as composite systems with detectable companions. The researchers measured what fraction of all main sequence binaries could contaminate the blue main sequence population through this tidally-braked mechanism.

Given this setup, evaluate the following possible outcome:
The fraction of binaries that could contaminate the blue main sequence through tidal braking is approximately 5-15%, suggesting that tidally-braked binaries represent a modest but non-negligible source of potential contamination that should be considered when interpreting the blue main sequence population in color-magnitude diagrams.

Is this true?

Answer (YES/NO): NO